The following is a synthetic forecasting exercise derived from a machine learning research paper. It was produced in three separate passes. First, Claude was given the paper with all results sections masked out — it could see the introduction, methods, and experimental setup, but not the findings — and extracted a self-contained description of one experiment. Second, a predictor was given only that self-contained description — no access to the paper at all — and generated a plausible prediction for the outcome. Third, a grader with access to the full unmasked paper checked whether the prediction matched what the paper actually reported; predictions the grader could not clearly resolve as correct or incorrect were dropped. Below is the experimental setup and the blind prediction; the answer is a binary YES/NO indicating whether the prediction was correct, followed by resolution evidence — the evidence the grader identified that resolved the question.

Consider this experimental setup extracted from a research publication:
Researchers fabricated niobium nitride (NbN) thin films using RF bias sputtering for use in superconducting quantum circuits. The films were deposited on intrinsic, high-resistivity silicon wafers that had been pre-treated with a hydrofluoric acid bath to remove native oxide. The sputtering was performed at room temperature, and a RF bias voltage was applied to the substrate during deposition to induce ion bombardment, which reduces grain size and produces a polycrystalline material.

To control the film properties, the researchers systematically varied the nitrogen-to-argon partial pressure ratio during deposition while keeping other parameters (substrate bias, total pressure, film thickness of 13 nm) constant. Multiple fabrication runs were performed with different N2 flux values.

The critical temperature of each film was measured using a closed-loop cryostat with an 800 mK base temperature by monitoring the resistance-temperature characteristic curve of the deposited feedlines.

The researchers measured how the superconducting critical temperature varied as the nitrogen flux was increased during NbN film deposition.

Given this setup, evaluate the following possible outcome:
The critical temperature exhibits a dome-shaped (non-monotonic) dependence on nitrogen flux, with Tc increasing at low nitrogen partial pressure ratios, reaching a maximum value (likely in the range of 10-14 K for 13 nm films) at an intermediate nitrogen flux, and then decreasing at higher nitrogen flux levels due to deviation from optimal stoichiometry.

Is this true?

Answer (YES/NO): NO